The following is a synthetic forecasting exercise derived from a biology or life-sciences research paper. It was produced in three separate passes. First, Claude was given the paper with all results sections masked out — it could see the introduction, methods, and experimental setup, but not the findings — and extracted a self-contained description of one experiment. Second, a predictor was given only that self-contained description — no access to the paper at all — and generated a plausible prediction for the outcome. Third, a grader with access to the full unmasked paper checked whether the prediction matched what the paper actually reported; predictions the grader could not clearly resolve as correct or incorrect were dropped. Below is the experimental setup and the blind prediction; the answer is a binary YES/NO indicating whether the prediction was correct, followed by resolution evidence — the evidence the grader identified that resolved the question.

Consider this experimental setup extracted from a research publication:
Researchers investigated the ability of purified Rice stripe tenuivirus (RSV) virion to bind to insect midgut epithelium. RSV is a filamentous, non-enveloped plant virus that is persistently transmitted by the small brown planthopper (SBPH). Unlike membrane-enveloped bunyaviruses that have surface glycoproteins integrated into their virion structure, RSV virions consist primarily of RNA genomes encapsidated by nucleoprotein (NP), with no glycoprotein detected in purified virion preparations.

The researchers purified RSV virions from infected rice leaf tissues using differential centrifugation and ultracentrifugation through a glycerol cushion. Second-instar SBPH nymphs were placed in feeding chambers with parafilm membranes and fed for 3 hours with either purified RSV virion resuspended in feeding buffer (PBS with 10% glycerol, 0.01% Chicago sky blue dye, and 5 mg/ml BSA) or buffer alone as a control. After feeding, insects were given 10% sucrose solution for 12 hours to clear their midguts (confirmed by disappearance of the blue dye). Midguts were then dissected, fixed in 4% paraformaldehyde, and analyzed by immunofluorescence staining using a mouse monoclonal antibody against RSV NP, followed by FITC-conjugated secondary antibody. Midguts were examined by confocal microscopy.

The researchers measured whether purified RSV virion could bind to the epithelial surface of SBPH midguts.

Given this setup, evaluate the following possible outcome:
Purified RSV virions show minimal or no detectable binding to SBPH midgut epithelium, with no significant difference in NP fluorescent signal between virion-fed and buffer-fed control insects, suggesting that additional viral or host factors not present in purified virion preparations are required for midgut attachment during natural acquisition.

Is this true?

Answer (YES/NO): YES